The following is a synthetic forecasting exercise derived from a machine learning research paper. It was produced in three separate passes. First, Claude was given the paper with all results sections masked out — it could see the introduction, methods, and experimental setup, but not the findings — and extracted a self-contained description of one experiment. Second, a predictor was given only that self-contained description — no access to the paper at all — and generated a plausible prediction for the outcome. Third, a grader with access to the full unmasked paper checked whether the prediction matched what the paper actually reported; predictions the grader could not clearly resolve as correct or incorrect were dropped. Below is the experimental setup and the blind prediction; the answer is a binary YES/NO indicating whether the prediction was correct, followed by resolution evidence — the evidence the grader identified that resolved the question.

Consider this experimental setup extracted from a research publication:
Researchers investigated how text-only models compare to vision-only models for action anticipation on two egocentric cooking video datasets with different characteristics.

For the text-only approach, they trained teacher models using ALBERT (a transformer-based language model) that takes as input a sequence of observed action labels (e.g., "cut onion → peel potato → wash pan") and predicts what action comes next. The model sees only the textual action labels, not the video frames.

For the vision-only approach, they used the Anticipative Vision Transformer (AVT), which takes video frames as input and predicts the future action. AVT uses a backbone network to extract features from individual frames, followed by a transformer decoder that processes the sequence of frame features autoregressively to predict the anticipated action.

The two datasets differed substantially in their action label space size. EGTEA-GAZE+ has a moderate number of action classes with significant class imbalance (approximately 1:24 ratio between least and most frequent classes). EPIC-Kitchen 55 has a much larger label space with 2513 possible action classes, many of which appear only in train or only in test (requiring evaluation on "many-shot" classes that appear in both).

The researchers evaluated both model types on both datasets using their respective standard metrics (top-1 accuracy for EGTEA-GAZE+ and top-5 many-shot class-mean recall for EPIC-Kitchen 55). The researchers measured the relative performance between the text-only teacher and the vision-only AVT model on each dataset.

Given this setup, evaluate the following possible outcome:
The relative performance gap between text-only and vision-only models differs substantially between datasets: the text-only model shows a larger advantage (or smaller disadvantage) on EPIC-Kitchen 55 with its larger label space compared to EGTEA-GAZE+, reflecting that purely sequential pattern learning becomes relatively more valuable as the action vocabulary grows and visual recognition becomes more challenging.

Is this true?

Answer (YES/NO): YES